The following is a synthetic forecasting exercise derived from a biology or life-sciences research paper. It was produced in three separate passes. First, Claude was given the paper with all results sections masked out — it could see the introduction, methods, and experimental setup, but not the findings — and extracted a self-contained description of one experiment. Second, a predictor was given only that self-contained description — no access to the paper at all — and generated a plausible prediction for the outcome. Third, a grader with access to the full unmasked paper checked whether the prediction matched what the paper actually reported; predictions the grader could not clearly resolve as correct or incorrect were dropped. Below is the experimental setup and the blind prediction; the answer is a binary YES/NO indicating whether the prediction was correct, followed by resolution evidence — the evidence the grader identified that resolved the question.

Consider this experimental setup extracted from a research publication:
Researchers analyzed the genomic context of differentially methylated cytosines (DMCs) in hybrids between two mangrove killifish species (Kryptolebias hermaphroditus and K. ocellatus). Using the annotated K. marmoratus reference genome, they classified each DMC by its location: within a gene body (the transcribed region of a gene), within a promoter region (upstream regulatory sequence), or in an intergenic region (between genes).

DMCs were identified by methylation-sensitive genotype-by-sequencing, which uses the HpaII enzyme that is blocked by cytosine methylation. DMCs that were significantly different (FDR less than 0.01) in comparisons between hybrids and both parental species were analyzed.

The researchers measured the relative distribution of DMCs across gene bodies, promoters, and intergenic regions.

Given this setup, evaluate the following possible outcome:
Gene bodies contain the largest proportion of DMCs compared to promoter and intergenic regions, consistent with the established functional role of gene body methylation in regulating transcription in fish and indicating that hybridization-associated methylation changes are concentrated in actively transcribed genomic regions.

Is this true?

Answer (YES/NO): YES